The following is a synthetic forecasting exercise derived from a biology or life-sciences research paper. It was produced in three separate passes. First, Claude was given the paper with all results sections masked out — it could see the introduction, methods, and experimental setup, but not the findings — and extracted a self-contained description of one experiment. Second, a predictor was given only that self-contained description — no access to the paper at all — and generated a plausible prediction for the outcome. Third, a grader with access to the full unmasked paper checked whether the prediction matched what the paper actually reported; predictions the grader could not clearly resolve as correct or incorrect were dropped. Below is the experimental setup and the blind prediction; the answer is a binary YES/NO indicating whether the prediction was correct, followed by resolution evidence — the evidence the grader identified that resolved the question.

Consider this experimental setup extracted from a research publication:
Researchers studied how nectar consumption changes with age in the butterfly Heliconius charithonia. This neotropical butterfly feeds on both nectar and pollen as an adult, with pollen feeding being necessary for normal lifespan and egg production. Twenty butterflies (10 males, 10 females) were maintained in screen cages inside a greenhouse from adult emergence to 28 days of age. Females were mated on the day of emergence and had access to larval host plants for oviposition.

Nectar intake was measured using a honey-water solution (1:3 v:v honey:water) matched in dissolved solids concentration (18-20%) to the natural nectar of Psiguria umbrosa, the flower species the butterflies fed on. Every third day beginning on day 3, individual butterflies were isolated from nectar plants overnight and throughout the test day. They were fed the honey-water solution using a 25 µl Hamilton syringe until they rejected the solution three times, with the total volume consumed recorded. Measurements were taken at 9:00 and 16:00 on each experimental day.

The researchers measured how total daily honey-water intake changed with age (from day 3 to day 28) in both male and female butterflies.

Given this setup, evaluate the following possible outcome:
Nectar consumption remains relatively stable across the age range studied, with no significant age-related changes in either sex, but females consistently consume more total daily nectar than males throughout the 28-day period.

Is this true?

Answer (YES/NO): NO